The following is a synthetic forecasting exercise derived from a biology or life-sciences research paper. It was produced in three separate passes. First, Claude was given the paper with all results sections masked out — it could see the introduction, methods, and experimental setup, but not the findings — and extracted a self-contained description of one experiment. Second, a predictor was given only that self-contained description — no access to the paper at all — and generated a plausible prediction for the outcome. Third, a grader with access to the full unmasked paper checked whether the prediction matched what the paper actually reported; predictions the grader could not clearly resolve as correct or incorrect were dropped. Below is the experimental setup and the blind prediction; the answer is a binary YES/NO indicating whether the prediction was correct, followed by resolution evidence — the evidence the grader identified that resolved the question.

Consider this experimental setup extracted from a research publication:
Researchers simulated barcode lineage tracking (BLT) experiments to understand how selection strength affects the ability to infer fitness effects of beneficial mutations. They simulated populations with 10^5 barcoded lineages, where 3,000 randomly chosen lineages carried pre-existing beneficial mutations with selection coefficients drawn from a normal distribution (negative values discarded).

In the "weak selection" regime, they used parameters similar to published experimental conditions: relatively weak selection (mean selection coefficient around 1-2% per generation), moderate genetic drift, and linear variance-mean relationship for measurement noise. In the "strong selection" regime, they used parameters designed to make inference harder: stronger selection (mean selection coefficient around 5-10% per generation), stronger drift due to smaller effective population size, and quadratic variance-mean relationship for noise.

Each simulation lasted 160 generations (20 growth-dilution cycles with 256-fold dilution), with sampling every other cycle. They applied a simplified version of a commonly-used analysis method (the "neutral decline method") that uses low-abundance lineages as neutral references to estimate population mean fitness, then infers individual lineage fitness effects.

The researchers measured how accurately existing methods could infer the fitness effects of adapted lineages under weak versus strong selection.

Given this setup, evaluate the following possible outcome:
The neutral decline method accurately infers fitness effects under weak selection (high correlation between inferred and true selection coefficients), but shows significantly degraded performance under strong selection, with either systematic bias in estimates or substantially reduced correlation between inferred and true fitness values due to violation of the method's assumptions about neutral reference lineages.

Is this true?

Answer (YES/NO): YES